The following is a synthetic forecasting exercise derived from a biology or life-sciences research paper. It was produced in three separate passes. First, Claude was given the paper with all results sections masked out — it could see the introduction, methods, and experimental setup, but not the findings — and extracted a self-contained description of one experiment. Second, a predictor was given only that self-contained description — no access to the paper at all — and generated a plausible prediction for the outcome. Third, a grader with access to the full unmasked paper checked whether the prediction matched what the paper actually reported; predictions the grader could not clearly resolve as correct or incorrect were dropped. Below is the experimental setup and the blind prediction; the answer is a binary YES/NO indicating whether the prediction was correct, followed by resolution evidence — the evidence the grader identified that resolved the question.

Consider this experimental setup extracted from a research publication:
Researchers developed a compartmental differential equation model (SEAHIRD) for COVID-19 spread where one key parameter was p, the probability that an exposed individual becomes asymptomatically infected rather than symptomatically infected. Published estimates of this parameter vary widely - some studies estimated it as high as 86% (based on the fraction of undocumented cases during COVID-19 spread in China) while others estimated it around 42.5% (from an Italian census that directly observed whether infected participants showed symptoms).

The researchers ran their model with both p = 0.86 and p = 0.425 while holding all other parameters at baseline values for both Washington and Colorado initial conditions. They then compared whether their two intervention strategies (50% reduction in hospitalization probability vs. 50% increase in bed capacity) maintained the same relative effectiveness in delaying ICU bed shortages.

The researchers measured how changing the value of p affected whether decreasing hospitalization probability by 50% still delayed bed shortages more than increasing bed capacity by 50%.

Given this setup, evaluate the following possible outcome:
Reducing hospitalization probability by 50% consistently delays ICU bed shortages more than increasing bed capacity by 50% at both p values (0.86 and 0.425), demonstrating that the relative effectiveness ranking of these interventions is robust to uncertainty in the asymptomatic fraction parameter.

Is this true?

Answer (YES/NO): YES